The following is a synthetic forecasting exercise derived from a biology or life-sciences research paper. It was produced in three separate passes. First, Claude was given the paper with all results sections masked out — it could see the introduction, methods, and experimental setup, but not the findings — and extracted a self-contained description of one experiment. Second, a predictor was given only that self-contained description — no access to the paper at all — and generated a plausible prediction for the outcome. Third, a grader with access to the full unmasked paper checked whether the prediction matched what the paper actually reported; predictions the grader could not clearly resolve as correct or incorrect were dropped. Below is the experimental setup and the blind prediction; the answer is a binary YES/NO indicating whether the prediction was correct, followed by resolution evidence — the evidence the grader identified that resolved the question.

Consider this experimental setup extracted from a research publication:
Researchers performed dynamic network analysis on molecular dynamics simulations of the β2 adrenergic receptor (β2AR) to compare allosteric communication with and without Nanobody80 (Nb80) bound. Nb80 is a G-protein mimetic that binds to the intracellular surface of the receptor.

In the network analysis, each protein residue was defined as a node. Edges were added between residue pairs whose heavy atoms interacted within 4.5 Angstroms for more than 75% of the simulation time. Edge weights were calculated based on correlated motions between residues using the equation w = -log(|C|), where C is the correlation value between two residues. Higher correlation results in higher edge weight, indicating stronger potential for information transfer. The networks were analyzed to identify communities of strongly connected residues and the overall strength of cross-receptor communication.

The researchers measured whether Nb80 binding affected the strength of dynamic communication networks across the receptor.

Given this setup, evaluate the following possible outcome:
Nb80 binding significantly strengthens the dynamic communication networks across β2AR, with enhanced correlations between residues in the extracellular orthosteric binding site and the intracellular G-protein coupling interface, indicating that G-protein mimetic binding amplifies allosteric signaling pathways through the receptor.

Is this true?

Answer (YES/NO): YES